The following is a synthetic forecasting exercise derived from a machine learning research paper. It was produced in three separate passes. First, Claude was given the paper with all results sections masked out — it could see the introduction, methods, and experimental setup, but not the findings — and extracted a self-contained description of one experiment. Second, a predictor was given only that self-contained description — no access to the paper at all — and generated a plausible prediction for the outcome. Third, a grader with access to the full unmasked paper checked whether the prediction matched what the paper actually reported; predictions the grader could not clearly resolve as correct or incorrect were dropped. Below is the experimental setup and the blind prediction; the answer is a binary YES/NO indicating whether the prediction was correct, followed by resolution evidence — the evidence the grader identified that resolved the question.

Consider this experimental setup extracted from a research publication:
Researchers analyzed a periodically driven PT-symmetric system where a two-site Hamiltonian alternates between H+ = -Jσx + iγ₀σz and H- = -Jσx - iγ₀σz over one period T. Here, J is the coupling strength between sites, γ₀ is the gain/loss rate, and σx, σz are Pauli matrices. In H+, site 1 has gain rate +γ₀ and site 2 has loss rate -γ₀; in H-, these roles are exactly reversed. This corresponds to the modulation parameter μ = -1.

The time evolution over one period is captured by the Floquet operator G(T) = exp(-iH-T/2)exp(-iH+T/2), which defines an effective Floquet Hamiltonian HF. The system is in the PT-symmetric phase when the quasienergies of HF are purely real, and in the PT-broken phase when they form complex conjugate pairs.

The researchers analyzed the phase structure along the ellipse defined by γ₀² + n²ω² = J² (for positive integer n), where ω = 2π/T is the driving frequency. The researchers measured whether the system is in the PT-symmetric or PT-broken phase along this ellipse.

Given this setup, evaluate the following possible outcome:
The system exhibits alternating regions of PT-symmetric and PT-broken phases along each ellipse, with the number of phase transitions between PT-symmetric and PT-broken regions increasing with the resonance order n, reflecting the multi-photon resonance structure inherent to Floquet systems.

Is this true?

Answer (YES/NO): NO